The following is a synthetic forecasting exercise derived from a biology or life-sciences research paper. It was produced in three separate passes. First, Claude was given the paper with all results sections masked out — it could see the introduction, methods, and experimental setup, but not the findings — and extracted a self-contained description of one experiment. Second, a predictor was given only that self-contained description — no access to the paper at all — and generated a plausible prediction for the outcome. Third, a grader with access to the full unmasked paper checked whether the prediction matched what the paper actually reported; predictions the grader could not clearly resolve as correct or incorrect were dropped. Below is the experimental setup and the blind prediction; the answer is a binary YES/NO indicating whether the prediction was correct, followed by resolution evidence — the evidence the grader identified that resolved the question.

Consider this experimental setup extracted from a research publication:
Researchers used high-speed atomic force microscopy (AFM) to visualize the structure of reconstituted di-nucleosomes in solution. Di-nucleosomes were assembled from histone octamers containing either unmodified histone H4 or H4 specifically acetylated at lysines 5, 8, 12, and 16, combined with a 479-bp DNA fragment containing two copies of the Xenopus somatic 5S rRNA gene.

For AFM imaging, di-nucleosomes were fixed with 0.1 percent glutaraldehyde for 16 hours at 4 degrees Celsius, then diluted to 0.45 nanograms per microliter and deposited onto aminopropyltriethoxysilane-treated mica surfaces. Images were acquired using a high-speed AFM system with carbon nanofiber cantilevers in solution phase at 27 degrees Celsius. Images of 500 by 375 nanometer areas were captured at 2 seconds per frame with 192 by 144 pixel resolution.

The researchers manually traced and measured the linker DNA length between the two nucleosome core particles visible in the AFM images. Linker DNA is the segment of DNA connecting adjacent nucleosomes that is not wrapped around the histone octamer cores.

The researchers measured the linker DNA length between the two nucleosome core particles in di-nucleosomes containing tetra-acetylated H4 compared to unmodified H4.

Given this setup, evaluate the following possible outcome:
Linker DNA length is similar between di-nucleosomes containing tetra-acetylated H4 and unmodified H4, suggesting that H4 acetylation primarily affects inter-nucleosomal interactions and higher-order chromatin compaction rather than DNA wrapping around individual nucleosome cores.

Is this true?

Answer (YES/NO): YES